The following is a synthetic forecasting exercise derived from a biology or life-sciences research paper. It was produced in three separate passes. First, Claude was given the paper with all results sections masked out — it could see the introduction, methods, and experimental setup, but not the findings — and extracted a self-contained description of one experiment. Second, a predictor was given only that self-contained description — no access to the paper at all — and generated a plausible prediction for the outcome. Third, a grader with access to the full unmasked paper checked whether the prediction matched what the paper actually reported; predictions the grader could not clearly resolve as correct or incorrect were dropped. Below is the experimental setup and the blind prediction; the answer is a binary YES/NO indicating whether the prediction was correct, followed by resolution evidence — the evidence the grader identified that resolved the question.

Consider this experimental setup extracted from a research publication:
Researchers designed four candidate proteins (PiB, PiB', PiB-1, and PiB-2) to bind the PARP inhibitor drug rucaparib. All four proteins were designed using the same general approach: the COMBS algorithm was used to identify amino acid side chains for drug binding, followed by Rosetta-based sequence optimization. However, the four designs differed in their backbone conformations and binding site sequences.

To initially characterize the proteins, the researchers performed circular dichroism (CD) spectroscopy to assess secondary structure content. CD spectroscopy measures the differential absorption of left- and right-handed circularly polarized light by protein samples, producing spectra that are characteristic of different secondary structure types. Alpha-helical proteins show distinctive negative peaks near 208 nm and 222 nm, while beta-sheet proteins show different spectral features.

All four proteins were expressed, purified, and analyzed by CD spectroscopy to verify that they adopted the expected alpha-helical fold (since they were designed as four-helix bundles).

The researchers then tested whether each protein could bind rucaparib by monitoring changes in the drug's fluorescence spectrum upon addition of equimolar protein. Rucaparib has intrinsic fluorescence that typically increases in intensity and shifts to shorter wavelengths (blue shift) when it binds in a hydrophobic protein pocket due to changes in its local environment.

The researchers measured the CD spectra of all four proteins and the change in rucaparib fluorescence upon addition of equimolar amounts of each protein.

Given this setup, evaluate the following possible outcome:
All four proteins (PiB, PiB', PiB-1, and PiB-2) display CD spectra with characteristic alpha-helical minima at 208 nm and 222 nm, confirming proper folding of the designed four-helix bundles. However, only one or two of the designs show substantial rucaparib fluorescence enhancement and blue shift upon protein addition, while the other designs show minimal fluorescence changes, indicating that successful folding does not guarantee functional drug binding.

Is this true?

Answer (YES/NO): YES